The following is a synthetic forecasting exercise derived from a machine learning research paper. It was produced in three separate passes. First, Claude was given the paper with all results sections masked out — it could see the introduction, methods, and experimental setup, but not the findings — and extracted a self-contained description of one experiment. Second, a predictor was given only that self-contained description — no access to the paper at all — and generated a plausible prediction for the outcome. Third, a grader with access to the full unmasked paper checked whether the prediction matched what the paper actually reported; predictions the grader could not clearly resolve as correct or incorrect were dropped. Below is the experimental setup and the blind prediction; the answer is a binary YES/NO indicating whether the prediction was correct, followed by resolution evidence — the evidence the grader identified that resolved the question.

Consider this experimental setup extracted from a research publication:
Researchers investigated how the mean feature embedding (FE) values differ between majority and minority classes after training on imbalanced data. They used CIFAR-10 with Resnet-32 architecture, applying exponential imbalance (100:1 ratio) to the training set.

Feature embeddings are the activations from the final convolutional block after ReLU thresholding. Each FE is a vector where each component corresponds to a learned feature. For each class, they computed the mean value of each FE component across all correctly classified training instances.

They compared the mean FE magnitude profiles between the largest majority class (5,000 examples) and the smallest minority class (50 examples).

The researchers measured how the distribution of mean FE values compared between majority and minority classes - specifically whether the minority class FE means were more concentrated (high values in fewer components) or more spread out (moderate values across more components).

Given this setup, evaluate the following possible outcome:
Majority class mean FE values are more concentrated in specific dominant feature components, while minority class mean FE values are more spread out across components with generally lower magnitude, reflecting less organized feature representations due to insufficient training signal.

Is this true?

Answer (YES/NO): NO